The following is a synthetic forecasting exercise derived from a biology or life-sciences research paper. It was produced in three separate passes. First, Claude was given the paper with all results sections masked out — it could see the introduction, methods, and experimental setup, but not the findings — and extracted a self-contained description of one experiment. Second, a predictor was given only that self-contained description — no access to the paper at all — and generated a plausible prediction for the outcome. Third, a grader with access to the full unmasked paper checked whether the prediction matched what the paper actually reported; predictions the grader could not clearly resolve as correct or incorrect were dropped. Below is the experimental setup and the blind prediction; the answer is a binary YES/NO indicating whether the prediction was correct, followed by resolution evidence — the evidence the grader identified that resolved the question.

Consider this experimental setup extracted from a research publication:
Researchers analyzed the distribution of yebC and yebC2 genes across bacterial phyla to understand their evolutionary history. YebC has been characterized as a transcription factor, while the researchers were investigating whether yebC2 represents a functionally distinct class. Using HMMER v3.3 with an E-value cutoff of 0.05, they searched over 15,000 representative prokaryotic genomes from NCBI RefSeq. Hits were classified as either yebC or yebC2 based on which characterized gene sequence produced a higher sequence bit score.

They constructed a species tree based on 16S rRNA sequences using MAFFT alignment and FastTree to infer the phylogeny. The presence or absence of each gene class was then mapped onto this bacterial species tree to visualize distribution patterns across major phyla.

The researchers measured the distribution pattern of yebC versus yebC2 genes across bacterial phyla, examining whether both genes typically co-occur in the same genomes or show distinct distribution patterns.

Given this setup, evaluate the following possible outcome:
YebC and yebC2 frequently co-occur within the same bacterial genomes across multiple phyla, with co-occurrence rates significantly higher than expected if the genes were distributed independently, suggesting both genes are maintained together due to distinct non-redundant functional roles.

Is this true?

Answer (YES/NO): NO